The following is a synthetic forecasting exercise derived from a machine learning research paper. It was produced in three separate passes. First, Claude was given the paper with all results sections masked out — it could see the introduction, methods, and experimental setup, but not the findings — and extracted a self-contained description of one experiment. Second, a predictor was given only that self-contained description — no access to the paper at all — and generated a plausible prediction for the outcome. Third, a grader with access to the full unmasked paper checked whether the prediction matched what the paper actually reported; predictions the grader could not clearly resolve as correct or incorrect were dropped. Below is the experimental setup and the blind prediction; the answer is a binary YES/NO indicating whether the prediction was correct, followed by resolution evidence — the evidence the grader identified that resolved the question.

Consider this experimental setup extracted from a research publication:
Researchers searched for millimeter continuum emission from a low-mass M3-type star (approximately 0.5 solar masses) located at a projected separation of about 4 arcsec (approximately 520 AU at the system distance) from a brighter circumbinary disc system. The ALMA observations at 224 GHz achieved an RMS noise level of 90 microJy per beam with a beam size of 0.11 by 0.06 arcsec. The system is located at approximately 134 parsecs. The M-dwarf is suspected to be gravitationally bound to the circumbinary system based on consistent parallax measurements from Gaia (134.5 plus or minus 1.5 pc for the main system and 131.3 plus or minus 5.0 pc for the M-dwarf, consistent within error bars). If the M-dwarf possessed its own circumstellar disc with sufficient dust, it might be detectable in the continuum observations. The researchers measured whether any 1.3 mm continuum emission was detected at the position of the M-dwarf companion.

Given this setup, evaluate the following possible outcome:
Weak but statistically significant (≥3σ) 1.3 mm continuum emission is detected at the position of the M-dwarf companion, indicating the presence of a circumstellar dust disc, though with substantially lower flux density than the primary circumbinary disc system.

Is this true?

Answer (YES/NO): NO